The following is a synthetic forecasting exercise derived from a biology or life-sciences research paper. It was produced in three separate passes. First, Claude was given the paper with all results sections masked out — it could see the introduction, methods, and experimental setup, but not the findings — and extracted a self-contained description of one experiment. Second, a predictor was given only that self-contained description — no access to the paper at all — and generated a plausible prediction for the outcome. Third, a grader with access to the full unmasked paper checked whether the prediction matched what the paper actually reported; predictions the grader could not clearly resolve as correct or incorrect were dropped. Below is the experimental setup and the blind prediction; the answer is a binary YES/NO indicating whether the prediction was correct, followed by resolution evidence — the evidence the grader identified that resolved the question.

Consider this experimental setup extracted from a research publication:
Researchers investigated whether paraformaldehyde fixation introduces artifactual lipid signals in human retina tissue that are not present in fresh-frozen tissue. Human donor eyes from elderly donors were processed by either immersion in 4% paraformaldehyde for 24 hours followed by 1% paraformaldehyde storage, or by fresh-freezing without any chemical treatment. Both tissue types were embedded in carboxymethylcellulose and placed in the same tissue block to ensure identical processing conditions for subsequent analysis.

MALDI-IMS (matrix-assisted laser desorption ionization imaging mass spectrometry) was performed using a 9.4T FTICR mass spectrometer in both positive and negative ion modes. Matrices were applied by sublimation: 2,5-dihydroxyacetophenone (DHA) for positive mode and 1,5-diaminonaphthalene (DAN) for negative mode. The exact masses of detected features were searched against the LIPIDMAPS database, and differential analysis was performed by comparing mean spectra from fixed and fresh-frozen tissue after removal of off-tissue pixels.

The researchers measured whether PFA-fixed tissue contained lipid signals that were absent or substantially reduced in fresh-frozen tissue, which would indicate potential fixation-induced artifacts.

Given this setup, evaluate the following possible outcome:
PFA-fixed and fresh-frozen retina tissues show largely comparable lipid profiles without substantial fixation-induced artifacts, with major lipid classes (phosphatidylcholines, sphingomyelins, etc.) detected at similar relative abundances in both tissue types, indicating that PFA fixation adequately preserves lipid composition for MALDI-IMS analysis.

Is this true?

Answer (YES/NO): NO